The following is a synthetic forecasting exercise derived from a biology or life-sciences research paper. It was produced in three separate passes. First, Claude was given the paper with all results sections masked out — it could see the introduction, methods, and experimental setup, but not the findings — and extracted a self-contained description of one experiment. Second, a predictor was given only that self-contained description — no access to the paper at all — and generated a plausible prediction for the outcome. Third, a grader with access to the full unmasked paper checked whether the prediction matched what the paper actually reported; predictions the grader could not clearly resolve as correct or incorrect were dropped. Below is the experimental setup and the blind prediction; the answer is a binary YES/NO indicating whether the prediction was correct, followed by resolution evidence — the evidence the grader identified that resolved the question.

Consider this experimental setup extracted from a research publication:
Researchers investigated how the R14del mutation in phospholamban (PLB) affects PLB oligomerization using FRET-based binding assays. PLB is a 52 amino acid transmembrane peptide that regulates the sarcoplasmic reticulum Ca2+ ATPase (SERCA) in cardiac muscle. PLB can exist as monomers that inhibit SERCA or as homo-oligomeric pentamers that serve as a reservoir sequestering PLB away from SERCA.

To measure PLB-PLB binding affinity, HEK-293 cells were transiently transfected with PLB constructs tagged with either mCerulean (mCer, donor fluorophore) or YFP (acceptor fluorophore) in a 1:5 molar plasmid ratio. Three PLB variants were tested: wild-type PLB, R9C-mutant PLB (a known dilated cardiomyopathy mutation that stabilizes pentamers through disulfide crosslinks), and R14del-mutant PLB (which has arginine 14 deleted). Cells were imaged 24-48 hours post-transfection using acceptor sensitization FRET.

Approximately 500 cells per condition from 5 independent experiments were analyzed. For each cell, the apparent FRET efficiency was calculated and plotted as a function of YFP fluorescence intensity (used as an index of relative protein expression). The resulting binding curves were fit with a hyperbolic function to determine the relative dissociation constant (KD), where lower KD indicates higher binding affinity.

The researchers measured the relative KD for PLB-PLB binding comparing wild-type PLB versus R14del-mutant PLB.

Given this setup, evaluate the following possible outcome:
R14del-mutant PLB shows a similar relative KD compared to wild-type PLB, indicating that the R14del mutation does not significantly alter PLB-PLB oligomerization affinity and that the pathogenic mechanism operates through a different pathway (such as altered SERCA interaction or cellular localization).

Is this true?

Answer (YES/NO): NO